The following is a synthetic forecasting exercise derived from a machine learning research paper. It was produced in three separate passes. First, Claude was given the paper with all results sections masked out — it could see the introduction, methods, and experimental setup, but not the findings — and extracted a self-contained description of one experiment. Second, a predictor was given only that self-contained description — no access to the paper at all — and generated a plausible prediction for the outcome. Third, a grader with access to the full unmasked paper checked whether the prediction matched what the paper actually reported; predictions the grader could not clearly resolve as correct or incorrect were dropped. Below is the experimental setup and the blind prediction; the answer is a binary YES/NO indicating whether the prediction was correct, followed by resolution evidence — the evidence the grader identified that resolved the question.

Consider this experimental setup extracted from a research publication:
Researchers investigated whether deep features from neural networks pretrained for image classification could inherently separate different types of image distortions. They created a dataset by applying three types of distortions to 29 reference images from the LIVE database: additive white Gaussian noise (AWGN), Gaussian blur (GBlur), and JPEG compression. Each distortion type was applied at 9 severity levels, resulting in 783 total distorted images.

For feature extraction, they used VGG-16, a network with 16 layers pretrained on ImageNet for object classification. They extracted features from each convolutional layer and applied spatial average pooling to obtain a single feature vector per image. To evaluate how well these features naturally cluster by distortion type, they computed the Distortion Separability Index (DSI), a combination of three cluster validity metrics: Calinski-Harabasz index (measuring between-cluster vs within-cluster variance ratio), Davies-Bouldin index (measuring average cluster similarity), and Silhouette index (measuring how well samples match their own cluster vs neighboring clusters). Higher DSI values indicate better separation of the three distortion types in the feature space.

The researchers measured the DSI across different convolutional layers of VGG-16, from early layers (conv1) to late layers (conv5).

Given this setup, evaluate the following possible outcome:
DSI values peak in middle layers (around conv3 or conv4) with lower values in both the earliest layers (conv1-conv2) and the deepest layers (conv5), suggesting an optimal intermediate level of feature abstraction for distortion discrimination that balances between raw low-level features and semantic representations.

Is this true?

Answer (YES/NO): NO